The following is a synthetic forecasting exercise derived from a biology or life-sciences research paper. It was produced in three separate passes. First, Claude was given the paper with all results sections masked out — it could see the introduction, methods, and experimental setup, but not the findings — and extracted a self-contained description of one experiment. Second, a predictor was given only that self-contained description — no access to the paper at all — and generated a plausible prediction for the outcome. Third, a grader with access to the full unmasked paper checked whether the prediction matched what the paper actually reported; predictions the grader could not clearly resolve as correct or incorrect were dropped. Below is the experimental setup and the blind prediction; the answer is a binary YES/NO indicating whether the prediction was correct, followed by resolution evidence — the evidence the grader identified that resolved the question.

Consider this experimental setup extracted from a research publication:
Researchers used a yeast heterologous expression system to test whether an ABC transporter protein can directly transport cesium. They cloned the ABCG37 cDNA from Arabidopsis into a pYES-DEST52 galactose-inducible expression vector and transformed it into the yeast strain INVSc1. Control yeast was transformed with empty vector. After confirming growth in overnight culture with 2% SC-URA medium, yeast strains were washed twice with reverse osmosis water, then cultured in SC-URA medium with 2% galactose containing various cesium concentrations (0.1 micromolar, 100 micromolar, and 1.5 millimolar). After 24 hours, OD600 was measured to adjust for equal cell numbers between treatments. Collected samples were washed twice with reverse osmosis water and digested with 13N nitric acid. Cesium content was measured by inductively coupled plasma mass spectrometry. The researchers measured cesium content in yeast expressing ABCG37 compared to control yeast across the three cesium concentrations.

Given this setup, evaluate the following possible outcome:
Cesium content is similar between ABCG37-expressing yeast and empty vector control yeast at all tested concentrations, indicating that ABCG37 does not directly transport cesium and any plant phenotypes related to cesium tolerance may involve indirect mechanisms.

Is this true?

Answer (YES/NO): NO